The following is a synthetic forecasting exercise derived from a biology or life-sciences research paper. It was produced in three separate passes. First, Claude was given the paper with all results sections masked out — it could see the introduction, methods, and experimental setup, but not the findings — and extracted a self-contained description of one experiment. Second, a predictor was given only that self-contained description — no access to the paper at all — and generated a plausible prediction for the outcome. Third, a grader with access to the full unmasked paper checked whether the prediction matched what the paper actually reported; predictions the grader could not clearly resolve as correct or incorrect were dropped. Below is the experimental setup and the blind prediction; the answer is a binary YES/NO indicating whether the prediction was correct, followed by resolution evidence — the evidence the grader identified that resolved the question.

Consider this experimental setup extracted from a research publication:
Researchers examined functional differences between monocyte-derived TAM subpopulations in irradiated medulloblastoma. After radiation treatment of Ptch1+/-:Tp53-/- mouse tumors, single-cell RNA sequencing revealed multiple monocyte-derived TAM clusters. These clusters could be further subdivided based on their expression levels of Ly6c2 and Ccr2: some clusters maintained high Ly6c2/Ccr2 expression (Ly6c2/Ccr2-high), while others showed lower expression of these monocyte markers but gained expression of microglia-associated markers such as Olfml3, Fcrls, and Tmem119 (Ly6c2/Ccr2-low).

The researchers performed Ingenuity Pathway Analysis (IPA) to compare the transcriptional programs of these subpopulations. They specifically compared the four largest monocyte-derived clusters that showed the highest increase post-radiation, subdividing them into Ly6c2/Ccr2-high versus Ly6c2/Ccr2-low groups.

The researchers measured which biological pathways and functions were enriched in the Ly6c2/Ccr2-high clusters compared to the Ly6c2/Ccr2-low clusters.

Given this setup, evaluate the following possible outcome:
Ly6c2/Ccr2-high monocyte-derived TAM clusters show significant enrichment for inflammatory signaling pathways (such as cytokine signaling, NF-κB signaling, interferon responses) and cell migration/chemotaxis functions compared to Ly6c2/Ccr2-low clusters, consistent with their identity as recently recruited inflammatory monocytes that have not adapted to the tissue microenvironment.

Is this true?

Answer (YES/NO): NO